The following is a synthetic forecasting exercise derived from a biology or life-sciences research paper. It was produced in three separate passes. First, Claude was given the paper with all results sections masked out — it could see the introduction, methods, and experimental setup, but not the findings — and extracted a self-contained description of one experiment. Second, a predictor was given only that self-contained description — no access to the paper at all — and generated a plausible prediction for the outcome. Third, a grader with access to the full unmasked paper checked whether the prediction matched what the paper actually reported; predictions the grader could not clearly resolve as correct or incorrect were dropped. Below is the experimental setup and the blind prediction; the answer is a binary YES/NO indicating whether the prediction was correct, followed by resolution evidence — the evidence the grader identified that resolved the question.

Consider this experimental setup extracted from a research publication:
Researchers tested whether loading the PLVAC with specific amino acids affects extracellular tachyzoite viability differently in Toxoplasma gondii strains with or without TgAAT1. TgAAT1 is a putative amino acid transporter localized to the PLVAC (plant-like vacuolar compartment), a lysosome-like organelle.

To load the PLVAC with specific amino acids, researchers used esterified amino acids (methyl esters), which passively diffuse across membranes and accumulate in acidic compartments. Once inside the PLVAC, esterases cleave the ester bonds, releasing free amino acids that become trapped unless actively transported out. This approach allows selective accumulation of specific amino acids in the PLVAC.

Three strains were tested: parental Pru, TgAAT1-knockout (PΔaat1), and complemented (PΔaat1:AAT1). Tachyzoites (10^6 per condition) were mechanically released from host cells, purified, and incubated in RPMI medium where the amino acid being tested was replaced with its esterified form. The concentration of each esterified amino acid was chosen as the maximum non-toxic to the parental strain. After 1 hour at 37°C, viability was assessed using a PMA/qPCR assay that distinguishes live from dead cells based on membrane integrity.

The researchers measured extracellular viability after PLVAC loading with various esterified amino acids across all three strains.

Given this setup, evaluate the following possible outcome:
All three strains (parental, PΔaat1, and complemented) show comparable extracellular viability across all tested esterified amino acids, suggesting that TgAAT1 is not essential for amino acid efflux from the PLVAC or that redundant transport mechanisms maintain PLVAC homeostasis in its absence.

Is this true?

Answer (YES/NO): NO